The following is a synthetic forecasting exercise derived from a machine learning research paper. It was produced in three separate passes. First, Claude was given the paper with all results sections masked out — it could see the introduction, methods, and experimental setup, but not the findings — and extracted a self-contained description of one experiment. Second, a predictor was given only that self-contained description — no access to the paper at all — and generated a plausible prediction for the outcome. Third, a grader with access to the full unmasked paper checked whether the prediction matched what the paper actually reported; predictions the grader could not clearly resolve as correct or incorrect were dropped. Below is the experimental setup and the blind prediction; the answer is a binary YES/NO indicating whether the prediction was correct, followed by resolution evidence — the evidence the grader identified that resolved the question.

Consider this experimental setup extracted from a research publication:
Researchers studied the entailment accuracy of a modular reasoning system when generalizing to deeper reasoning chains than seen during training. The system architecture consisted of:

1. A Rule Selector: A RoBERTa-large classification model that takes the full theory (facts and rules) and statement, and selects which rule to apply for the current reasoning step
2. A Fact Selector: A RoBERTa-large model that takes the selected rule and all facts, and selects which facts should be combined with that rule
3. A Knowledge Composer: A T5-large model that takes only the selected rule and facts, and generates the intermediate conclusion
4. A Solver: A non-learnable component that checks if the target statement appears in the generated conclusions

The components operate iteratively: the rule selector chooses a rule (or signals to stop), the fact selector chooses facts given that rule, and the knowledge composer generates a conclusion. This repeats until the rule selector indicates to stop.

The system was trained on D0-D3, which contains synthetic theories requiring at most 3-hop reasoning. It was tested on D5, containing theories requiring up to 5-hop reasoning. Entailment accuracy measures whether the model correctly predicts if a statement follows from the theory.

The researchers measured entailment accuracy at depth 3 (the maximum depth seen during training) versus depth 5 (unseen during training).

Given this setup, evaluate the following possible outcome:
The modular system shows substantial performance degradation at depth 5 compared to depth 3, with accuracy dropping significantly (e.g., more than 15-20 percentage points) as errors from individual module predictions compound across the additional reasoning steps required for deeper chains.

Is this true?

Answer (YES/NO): NO